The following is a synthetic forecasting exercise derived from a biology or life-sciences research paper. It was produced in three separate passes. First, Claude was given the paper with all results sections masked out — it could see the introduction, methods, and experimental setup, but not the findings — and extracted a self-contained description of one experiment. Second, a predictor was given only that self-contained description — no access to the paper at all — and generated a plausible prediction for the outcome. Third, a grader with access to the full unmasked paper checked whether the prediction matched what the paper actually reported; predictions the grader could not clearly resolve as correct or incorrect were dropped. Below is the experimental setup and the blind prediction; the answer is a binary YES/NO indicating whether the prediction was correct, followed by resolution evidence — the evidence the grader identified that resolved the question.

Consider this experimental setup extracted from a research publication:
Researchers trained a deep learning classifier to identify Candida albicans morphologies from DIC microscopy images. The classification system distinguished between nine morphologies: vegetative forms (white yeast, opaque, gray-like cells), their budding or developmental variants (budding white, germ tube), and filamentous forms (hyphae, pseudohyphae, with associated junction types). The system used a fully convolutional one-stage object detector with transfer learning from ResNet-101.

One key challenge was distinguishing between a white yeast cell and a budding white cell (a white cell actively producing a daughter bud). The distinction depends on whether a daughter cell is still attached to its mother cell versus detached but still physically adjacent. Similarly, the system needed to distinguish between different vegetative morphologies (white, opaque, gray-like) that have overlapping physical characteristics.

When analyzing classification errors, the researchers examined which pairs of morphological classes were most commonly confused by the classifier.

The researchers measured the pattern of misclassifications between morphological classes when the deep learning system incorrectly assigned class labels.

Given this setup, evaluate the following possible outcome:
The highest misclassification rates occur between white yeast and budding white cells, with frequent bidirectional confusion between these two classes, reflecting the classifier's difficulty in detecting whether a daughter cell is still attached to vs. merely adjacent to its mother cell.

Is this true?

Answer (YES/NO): NO